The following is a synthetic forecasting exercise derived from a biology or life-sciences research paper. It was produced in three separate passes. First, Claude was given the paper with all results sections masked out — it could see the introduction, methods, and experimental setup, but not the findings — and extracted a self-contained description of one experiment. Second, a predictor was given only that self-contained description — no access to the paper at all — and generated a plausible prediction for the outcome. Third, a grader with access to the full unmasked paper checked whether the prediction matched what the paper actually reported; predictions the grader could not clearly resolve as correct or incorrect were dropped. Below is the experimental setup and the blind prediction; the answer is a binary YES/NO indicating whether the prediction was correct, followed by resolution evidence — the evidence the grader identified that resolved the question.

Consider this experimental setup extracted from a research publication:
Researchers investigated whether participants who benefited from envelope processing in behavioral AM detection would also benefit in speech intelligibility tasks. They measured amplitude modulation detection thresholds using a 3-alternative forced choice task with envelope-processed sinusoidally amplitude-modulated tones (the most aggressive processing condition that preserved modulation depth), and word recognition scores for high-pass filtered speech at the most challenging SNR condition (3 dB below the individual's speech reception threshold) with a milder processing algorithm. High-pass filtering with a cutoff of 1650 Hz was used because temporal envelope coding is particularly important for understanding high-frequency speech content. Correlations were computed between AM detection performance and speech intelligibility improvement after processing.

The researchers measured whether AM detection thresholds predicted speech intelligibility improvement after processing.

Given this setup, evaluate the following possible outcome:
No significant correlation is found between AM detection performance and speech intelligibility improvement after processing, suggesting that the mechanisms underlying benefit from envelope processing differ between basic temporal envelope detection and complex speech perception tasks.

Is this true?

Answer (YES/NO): NO